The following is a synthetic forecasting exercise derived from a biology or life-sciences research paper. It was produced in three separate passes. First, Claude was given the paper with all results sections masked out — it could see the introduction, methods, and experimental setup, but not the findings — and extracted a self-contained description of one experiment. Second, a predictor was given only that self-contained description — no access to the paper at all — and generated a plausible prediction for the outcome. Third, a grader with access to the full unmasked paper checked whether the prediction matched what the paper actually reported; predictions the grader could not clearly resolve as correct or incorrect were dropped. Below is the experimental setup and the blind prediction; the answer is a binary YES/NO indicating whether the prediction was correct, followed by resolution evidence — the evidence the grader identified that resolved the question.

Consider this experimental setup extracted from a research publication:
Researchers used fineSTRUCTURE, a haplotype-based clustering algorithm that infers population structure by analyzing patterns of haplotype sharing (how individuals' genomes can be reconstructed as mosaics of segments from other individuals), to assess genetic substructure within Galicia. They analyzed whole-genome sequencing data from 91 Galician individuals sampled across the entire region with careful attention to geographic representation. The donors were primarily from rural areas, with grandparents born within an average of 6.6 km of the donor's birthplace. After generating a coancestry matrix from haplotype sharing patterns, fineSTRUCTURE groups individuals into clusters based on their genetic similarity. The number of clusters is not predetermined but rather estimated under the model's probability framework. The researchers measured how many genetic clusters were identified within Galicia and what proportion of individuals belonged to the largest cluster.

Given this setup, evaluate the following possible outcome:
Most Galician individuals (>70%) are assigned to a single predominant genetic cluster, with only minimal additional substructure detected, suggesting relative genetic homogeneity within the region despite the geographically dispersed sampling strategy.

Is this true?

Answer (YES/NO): YES